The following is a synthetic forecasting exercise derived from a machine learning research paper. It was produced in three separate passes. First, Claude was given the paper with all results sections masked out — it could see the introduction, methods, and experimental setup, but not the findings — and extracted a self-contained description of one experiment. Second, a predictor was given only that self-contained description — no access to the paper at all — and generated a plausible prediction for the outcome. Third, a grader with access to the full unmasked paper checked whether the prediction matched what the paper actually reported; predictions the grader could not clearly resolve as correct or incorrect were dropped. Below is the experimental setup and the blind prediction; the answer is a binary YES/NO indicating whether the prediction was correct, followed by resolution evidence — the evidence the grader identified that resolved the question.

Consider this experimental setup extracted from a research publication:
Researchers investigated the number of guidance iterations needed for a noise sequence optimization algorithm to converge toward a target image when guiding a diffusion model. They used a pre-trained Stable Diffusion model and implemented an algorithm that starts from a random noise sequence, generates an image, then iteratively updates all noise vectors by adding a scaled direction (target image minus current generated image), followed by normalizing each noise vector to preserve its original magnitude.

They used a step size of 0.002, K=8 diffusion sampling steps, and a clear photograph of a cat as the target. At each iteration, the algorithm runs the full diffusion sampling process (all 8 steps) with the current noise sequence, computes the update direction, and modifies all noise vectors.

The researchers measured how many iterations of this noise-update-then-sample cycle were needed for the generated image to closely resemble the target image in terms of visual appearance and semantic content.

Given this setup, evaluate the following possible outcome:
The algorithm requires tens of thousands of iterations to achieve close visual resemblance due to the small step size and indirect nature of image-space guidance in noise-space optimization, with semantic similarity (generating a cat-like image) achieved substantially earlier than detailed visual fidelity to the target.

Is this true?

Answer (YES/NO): NO